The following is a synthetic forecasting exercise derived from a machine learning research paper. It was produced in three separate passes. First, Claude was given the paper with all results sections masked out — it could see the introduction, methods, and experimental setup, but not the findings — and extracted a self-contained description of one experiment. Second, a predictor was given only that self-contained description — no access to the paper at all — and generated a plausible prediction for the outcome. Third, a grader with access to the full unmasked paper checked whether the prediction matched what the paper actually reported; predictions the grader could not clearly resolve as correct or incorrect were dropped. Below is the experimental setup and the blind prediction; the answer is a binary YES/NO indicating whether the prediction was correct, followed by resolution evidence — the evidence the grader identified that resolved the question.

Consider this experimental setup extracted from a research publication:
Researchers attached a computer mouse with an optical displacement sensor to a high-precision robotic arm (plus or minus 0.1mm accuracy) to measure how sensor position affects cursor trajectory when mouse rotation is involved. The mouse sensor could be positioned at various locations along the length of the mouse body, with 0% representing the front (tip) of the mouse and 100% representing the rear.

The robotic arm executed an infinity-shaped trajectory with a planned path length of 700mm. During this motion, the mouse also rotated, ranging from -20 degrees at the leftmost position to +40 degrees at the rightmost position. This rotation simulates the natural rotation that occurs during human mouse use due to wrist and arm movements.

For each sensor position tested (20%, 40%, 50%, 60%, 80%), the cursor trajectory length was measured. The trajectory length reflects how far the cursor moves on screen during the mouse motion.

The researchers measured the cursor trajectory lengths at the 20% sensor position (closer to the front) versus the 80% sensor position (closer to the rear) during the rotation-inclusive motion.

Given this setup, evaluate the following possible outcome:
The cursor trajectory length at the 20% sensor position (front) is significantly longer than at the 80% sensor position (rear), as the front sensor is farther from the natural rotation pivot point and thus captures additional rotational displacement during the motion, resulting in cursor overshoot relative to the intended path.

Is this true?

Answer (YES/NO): YES